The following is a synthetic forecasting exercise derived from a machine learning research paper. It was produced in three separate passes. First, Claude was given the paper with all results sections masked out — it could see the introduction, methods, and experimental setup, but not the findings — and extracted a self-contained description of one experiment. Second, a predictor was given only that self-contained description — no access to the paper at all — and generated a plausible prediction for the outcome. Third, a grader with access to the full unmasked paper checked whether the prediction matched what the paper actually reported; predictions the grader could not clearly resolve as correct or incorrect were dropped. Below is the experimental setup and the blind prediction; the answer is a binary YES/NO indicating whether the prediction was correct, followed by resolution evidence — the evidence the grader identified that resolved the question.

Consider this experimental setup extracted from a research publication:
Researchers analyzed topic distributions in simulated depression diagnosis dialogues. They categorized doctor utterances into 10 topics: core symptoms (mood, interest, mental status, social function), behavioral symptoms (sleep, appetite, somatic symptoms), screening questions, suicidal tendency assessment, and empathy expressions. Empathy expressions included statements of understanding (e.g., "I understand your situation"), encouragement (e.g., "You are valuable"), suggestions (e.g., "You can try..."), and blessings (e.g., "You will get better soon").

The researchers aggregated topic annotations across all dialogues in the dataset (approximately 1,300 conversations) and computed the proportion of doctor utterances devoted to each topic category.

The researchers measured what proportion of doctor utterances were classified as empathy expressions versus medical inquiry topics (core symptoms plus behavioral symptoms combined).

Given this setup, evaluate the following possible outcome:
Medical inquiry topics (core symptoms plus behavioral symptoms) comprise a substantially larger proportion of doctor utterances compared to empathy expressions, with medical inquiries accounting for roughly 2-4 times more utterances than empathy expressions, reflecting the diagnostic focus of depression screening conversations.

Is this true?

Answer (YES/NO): YES